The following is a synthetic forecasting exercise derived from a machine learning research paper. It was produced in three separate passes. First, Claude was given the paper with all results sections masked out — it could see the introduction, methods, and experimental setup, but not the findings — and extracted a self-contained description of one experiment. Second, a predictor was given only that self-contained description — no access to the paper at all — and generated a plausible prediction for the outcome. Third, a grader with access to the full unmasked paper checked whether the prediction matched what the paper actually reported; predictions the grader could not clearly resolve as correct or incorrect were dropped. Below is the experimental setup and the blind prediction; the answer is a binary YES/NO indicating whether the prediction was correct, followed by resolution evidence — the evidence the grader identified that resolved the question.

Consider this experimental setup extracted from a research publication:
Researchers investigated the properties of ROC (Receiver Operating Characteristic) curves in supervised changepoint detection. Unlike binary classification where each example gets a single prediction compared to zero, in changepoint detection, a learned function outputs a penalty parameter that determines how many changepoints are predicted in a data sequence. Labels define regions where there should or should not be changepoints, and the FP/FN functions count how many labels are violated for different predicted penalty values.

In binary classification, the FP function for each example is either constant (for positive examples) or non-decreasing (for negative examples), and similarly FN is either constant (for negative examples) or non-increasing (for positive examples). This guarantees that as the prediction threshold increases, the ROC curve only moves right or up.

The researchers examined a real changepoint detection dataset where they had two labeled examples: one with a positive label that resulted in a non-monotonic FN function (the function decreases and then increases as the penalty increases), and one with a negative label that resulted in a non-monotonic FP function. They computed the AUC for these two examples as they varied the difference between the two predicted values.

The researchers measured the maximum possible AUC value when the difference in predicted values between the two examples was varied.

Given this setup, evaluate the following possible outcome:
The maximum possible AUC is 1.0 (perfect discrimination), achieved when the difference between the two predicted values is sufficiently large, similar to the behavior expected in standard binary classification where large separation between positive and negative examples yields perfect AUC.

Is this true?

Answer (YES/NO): NO